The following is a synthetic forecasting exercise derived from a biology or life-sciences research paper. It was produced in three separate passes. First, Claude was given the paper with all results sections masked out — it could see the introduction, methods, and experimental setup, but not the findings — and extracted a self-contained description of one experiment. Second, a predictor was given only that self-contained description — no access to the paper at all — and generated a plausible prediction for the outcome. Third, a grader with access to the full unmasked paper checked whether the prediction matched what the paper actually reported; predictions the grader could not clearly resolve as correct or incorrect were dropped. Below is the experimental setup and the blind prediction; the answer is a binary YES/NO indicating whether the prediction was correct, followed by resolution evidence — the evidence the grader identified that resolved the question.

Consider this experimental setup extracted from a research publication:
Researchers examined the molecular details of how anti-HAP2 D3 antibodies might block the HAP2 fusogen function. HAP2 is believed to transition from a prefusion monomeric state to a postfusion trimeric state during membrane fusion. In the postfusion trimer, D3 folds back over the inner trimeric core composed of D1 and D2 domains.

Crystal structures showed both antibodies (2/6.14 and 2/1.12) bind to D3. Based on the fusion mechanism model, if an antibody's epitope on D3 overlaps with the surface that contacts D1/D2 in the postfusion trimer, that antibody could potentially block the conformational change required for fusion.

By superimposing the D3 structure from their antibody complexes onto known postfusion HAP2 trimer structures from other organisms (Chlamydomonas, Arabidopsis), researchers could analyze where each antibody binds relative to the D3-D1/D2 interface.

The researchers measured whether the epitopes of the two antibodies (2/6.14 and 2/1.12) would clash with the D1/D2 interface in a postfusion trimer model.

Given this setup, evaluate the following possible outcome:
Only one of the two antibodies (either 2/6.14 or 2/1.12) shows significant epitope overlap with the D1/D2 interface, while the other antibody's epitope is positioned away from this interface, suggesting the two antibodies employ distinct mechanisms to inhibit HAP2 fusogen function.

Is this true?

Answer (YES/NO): NO